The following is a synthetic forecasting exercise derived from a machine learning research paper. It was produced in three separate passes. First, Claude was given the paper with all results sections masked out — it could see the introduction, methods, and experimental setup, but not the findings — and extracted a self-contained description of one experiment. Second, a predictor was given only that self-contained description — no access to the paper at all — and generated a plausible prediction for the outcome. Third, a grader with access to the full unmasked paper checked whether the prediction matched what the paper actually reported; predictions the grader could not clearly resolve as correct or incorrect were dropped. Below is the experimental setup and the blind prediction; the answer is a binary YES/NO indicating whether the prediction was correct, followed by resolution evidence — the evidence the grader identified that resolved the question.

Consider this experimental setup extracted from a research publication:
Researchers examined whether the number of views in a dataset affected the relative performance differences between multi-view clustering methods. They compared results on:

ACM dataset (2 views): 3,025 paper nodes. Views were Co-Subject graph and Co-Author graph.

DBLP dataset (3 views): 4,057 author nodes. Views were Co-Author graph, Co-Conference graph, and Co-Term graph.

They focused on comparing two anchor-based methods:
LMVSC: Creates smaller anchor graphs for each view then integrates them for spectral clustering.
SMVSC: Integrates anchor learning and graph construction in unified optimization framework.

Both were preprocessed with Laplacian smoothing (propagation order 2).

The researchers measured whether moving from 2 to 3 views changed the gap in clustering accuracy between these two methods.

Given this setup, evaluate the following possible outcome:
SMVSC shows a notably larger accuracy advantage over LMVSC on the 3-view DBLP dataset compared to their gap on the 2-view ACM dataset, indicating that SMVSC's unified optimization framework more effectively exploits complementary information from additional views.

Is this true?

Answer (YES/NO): NO